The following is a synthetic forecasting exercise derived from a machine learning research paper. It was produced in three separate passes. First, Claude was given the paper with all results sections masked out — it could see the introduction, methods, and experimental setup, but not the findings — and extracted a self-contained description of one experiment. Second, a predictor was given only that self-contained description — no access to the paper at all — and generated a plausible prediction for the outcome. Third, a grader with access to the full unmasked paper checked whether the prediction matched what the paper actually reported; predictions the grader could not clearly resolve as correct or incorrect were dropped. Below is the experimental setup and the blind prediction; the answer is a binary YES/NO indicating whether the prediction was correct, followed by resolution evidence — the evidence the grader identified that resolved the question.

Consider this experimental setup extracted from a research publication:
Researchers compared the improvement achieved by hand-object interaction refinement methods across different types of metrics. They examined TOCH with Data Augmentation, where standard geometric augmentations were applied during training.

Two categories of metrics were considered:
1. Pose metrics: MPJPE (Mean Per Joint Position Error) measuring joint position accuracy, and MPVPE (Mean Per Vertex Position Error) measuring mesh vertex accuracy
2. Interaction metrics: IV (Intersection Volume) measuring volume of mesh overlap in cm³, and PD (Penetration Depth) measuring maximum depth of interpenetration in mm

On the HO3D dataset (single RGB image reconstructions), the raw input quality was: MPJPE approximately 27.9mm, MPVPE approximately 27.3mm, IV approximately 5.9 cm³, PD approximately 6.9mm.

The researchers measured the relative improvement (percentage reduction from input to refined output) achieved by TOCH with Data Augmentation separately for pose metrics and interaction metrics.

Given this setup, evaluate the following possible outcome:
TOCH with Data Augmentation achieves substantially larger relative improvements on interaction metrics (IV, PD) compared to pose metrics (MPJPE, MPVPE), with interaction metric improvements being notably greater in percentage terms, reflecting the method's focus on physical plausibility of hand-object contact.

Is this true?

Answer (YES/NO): YES